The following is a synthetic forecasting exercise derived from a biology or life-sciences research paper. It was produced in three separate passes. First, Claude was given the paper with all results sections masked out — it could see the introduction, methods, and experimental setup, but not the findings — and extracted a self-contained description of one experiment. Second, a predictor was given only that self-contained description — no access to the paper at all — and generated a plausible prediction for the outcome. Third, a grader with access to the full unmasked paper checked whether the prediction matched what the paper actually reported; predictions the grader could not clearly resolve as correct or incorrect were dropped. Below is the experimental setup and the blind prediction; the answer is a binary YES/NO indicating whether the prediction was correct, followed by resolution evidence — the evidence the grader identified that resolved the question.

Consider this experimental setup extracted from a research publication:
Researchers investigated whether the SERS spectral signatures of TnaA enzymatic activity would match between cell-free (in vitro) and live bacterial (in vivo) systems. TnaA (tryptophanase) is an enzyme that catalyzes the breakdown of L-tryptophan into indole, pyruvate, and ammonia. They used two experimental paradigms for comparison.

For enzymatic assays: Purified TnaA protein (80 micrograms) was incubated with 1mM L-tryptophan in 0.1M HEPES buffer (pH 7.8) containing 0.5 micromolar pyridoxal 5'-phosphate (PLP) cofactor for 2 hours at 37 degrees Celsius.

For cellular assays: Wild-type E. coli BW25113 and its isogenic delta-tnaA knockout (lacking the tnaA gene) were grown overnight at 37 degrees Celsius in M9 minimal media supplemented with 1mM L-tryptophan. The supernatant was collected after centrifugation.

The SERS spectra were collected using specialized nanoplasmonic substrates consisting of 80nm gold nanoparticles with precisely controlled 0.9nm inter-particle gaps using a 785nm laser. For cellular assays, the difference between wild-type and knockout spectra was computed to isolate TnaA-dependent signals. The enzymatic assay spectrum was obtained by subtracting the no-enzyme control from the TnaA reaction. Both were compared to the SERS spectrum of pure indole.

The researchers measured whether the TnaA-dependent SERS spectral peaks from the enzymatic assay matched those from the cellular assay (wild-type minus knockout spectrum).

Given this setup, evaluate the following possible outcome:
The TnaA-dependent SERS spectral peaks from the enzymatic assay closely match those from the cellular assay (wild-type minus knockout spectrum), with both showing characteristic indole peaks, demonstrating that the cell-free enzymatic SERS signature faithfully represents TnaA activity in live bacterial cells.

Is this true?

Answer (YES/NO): YES